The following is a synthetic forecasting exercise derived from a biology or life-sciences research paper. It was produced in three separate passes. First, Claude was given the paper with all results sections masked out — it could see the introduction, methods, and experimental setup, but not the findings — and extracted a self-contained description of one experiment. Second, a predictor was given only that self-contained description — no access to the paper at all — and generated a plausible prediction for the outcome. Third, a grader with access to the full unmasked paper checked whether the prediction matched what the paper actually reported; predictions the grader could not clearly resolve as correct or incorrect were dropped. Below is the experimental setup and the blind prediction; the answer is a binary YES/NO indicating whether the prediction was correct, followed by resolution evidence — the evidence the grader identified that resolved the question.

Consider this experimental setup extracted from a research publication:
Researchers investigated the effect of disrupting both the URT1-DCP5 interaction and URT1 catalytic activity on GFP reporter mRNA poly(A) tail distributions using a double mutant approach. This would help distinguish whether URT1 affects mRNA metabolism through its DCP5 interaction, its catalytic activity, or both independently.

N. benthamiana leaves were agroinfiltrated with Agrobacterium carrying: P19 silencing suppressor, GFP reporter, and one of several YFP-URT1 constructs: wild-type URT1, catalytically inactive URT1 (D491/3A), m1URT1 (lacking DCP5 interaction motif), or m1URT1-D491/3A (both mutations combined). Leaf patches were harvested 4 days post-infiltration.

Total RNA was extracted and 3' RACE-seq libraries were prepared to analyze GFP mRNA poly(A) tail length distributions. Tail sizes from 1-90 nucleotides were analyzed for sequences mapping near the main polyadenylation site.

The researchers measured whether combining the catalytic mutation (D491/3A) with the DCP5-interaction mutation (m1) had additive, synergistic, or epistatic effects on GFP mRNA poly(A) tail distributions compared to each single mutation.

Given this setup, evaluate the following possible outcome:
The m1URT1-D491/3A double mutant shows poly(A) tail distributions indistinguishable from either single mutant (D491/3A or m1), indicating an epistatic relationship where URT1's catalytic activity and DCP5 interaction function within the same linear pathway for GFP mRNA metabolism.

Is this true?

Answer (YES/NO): NO